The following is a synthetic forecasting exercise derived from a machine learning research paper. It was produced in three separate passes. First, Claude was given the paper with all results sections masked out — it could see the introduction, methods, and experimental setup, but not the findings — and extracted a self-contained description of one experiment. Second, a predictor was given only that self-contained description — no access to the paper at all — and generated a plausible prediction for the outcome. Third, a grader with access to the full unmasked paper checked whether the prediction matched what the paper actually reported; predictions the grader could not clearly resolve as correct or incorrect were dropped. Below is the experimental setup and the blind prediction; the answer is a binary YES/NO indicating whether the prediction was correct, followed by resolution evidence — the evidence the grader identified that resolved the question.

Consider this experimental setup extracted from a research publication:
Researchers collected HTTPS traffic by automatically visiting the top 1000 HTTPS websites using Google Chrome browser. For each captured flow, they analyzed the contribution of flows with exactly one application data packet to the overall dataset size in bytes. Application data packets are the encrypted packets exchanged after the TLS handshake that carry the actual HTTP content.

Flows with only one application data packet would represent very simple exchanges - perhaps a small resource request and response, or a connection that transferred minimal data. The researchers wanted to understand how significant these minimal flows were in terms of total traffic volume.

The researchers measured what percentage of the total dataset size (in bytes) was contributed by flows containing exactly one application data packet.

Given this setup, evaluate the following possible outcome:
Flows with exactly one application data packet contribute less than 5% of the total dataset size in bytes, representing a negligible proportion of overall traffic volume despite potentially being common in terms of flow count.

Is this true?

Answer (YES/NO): NO